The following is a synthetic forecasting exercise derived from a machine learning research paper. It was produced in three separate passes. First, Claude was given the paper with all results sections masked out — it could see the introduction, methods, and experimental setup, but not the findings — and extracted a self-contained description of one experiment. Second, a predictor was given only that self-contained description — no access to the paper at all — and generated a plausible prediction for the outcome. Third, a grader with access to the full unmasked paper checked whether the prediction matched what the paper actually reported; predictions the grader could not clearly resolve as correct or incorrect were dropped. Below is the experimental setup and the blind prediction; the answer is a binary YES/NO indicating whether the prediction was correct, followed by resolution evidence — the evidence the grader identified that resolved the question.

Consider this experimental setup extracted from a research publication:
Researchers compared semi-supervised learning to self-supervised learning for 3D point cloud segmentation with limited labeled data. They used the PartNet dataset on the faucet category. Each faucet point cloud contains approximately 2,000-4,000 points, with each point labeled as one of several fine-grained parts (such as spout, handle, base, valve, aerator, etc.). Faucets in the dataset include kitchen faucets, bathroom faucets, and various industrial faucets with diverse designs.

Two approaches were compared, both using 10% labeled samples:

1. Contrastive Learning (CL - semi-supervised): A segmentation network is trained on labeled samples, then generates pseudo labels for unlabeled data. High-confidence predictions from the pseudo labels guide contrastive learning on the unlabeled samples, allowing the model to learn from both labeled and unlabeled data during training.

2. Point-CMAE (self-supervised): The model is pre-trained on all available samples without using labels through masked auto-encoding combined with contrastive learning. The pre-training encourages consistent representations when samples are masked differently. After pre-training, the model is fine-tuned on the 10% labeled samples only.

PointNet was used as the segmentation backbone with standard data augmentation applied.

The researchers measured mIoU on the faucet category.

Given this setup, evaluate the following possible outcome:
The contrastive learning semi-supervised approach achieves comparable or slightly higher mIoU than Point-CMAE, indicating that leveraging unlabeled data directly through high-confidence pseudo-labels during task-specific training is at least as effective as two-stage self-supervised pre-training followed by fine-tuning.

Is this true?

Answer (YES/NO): NO